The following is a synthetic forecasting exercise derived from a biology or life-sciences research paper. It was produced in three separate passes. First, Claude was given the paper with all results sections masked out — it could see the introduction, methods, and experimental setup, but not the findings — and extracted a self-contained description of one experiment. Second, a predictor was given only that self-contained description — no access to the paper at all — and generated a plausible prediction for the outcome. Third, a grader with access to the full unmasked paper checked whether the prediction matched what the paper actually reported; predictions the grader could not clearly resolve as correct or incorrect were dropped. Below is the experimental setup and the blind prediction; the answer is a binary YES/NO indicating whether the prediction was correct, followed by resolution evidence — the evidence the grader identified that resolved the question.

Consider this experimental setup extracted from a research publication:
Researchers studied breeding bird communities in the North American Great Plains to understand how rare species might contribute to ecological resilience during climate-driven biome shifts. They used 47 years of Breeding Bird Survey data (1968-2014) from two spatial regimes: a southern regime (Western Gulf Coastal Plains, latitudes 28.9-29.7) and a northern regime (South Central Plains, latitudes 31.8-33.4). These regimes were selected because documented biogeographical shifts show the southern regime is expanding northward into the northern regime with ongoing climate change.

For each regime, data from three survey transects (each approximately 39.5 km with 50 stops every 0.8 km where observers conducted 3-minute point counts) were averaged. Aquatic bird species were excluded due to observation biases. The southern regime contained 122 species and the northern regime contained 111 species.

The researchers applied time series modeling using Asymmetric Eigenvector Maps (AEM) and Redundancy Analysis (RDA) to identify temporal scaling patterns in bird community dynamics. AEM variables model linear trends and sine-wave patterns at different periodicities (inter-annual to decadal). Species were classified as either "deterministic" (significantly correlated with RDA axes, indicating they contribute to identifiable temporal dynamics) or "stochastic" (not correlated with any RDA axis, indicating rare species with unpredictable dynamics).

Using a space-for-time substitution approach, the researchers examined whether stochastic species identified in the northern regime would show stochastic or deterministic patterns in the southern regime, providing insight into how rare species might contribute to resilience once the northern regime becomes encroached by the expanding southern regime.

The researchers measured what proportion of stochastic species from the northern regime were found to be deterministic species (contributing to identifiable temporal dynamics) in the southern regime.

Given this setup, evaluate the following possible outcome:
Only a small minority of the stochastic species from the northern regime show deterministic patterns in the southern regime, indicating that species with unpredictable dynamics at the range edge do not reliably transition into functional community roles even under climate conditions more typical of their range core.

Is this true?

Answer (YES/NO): YES